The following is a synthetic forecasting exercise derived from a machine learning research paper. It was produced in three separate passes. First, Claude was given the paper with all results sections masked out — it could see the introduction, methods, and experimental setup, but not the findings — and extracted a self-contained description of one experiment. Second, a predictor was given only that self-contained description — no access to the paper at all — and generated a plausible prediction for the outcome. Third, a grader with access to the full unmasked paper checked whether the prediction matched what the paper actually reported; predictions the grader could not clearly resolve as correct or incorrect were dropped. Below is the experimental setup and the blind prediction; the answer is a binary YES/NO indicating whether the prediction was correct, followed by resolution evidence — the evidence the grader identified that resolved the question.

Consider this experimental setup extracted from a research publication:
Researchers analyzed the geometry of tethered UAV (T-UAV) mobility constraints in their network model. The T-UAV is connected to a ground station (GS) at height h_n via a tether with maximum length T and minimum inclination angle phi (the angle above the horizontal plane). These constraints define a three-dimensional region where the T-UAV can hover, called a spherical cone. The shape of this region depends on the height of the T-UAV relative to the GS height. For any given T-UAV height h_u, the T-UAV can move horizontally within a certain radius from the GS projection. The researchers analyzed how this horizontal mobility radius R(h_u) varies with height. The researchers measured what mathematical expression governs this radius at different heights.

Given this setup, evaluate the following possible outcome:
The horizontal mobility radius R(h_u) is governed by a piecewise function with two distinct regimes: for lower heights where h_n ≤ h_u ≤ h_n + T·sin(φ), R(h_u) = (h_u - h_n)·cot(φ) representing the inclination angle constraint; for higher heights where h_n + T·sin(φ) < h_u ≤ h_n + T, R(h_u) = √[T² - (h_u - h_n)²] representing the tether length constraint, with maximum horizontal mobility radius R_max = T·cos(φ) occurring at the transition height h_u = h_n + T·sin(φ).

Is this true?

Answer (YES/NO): NO